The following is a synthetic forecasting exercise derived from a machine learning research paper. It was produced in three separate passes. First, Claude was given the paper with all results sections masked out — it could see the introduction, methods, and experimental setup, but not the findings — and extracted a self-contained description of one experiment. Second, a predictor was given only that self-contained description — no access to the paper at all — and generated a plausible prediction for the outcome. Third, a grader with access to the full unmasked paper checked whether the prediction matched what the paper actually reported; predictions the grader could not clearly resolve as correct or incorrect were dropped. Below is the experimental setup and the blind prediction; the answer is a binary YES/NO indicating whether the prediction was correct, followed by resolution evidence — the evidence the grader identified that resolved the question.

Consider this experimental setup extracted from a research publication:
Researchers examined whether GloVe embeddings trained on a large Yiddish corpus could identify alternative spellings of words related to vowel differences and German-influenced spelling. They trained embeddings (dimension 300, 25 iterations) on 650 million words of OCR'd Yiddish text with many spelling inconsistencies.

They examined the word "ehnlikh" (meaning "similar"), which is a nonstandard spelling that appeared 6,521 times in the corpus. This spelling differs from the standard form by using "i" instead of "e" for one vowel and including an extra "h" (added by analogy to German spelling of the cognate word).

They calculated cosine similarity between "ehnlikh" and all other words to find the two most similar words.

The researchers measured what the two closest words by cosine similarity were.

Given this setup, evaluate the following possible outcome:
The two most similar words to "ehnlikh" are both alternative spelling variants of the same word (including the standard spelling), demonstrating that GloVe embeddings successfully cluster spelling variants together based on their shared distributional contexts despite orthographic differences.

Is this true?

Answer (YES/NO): YES